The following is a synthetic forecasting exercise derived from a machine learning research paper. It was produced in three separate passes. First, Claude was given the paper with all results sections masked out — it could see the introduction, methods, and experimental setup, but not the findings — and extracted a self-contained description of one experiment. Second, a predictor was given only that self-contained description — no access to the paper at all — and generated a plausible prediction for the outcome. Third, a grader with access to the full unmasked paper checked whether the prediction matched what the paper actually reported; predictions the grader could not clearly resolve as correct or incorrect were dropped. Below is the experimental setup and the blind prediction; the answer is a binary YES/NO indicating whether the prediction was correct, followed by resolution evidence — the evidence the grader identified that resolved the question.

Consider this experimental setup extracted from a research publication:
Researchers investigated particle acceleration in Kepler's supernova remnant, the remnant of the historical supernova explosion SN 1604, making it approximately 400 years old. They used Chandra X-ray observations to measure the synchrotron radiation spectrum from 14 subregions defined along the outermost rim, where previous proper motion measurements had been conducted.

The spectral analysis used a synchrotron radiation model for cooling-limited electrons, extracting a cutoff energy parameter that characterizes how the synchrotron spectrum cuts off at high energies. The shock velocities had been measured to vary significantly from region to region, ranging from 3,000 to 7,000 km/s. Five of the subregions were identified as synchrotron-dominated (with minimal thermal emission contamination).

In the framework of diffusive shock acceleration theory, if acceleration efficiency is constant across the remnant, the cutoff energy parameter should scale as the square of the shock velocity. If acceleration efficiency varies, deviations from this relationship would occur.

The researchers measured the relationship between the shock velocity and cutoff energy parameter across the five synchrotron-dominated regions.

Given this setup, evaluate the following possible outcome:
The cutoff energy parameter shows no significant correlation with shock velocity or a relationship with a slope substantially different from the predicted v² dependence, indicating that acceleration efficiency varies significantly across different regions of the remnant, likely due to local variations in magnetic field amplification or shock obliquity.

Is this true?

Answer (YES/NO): NO